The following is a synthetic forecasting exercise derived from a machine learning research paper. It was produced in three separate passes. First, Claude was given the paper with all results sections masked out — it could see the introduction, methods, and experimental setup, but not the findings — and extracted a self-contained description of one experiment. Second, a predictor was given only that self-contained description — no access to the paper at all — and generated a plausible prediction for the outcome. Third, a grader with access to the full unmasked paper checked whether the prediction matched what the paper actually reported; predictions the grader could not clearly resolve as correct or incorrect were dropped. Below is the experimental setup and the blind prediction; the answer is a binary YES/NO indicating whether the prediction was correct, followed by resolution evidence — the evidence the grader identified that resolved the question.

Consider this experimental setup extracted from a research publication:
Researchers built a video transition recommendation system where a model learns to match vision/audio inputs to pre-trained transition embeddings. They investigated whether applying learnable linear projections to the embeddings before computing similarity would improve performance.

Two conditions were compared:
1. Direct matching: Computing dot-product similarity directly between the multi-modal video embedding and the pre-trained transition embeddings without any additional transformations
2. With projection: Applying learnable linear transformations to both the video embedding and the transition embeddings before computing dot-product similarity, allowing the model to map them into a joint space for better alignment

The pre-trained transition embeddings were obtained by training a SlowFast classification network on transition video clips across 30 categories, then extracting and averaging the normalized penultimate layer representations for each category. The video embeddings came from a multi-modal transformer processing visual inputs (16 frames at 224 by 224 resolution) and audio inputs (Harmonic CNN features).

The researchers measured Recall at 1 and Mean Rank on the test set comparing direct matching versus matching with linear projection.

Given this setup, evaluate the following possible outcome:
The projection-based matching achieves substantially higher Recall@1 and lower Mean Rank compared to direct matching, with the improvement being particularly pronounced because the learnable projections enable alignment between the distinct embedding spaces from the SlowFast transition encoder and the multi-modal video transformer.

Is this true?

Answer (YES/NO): NO